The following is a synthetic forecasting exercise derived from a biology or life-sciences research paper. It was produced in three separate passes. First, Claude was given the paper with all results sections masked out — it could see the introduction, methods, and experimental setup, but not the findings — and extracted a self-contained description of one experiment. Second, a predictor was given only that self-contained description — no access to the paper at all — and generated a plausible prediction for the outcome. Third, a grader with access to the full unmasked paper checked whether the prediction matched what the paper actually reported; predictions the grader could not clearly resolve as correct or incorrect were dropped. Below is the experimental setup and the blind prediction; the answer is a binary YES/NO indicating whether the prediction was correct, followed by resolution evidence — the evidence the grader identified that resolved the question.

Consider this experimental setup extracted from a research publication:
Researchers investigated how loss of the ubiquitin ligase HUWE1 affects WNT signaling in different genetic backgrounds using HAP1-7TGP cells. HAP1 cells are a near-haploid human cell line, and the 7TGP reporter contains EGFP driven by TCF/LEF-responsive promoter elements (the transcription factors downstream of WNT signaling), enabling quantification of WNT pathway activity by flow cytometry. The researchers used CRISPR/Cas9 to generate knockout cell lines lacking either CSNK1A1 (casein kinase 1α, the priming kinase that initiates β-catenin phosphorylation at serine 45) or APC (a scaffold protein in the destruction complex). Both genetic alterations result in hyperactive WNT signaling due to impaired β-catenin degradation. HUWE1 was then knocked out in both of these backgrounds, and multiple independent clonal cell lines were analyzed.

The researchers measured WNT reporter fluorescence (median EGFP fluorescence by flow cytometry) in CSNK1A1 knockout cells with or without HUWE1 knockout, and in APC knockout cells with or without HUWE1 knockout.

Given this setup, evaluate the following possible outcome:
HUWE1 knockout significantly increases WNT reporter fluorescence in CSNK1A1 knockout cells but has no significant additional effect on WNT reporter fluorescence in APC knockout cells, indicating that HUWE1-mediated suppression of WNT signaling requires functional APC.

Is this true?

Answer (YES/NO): NO